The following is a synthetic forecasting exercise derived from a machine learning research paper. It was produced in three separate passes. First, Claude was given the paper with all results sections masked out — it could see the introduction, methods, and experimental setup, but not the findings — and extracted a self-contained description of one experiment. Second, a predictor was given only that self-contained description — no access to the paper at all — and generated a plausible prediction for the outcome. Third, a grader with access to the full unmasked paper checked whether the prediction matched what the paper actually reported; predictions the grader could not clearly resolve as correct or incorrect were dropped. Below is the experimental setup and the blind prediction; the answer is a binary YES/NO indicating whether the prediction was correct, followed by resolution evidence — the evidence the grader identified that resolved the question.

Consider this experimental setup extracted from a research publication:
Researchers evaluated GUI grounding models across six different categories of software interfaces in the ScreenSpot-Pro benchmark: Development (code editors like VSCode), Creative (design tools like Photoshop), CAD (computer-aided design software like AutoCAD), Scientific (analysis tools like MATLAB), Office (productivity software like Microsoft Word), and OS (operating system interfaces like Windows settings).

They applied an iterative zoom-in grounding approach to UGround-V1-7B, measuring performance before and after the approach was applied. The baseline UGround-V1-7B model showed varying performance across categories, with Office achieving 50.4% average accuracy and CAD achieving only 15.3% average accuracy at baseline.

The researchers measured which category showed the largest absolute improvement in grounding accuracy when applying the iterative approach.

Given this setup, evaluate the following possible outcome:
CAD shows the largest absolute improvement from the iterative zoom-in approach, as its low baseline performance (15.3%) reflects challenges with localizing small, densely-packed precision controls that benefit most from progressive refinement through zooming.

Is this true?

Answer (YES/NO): YES